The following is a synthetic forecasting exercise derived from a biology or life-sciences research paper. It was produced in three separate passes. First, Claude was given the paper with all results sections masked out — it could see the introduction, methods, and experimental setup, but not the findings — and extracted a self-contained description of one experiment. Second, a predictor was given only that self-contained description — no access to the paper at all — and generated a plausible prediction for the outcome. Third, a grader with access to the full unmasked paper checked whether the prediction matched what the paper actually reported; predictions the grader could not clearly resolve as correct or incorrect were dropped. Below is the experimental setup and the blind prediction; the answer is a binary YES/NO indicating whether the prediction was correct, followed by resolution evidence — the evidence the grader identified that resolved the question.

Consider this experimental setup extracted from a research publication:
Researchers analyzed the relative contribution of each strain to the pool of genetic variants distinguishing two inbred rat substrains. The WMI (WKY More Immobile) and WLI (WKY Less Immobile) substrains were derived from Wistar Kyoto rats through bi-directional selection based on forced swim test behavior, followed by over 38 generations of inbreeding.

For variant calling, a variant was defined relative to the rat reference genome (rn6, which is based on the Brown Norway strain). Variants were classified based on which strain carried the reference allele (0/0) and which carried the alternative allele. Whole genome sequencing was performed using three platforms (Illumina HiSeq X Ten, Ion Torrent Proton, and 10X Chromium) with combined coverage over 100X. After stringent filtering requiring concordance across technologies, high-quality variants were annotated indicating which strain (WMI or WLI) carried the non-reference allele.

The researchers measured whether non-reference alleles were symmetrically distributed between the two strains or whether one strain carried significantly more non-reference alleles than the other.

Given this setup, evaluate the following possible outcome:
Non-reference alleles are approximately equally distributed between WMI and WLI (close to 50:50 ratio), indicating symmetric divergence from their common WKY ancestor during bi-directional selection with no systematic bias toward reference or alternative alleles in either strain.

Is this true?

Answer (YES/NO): YES